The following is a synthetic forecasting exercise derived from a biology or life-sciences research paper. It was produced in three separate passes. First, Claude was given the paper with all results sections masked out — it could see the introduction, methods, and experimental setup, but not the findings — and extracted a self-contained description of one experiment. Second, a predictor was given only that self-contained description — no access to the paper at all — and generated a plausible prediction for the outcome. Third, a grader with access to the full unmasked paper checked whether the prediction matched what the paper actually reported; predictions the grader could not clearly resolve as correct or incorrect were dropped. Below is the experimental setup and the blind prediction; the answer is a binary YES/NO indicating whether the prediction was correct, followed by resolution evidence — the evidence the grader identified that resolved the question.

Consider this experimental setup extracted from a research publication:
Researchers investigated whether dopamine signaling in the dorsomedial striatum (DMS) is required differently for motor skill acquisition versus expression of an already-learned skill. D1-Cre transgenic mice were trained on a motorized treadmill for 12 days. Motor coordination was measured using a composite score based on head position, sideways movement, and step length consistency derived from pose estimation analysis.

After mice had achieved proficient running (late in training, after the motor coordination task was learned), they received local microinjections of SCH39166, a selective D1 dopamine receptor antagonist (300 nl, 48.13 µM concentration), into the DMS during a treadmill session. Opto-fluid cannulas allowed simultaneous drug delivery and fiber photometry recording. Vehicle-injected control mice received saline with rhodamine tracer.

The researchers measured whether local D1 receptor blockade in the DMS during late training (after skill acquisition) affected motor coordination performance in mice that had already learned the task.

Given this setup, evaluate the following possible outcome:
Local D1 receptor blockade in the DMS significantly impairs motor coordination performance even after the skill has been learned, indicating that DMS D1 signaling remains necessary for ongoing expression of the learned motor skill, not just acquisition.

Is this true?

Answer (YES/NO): NO